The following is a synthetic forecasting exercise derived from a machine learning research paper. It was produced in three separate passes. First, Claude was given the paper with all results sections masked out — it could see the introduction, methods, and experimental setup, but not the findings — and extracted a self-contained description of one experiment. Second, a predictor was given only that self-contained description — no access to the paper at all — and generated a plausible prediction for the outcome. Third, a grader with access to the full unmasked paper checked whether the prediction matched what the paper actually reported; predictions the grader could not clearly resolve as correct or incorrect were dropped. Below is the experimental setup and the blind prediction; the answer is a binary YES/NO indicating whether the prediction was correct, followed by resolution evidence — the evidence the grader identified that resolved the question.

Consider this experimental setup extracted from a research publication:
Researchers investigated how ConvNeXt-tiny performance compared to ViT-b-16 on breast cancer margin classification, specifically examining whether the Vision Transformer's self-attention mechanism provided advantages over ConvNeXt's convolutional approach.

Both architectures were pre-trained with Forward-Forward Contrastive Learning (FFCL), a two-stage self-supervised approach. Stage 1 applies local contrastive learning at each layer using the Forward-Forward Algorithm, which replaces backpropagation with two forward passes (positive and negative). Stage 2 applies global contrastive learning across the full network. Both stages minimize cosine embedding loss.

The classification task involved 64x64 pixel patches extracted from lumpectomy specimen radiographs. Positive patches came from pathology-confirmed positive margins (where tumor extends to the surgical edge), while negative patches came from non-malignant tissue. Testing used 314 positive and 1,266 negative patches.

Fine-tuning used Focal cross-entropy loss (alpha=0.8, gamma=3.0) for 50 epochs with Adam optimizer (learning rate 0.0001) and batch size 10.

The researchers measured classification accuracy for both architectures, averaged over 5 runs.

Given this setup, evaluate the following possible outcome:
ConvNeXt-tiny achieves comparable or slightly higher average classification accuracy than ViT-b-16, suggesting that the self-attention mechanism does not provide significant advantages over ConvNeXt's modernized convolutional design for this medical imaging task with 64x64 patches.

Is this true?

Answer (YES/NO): NO